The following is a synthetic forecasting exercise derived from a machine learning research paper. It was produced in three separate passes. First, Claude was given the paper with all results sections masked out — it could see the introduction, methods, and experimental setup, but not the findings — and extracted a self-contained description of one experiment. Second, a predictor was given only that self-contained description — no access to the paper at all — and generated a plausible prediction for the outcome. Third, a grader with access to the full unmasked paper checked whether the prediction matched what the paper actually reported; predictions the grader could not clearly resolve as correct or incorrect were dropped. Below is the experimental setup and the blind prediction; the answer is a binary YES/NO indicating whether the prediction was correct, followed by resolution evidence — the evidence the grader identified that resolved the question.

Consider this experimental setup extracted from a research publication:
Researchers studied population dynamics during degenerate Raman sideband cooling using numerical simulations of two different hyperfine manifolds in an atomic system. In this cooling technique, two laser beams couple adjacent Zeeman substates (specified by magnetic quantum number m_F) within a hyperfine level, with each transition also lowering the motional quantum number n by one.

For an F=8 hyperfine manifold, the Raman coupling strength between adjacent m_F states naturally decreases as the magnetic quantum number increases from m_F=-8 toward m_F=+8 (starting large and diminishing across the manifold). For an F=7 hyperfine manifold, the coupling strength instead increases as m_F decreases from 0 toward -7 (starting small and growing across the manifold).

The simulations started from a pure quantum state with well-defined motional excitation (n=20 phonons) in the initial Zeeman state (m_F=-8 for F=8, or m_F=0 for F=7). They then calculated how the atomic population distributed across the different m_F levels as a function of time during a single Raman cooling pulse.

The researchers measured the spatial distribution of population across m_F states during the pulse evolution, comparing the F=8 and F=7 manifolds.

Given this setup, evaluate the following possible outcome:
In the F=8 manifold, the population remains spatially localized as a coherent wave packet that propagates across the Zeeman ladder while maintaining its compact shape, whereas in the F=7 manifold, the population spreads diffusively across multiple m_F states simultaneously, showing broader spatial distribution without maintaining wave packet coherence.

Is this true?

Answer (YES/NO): YES